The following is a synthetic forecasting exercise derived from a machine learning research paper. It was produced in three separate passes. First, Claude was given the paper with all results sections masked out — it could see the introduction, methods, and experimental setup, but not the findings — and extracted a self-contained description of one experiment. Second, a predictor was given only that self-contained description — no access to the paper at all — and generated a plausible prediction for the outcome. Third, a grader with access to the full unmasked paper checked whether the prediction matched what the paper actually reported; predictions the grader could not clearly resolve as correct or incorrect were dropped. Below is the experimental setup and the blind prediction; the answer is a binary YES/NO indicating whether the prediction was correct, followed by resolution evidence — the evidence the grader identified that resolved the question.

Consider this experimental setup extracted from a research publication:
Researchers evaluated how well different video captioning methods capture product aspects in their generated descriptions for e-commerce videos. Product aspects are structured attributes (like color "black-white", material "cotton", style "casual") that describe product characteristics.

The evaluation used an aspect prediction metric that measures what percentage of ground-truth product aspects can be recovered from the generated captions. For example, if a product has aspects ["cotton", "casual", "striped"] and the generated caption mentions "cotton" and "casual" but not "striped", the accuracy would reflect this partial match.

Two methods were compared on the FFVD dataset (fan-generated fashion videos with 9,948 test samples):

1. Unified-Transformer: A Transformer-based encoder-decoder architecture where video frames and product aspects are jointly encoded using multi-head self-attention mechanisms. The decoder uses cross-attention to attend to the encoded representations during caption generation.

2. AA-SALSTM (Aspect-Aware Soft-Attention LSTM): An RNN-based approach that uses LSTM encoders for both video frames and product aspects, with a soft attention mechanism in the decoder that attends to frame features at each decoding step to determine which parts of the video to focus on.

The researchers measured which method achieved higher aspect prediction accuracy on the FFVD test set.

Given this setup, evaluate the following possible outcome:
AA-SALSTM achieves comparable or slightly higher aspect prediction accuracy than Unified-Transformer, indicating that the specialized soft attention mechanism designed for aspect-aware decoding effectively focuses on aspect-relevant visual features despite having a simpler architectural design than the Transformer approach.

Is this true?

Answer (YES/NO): YES